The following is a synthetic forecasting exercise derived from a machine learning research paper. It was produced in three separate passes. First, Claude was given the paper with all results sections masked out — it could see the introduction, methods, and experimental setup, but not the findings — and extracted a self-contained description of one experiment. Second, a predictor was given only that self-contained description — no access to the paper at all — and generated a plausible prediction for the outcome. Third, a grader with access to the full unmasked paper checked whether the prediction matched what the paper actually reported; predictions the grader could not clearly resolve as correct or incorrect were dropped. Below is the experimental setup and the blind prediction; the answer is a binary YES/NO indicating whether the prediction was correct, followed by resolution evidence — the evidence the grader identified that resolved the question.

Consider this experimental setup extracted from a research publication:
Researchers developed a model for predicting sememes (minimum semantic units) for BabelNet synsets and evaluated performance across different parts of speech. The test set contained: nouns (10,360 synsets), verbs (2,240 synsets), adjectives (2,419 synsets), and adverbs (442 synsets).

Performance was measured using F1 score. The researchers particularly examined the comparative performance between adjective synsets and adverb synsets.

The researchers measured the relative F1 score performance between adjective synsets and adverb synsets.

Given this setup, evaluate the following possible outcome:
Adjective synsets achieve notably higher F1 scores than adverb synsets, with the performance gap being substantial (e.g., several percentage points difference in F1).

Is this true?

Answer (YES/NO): NO